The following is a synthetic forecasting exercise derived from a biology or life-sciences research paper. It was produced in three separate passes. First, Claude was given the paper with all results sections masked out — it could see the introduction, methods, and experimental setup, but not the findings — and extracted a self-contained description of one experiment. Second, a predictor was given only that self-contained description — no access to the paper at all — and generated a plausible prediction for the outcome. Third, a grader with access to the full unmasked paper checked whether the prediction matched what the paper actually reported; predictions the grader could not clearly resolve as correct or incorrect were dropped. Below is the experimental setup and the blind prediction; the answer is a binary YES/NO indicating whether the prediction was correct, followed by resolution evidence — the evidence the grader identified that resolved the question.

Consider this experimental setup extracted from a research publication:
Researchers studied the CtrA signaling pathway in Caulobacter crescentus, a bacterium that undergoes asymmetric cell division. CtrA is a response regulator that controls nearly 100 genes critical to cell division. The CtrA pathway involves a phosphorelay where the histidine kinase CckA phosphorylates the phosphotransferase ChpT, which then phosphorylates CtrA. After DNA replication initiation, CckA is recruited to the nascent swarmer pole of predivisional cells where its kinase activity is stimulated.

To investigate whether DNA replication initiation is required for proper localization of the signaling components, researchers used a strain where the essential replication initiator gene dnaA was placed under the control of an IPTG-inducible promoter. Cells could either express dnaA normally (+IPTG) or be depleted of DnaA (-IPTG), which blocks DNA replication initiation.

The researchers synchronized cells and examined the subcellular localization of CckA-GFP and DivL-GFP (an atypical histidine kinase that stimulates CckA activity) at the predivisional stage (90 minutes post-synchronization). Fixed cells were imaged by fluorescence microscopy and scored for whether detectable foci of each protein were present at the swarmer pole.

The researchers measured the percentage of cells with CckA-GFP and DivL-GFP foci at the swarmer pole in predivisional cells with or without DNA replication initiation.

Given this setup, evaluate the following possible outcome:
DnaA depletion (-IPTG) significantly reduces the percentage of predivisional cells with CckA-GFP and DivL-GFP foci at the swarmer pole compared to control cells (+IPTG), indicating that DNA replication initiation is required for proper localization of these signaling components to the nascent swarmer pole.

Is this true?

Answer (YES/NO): YES